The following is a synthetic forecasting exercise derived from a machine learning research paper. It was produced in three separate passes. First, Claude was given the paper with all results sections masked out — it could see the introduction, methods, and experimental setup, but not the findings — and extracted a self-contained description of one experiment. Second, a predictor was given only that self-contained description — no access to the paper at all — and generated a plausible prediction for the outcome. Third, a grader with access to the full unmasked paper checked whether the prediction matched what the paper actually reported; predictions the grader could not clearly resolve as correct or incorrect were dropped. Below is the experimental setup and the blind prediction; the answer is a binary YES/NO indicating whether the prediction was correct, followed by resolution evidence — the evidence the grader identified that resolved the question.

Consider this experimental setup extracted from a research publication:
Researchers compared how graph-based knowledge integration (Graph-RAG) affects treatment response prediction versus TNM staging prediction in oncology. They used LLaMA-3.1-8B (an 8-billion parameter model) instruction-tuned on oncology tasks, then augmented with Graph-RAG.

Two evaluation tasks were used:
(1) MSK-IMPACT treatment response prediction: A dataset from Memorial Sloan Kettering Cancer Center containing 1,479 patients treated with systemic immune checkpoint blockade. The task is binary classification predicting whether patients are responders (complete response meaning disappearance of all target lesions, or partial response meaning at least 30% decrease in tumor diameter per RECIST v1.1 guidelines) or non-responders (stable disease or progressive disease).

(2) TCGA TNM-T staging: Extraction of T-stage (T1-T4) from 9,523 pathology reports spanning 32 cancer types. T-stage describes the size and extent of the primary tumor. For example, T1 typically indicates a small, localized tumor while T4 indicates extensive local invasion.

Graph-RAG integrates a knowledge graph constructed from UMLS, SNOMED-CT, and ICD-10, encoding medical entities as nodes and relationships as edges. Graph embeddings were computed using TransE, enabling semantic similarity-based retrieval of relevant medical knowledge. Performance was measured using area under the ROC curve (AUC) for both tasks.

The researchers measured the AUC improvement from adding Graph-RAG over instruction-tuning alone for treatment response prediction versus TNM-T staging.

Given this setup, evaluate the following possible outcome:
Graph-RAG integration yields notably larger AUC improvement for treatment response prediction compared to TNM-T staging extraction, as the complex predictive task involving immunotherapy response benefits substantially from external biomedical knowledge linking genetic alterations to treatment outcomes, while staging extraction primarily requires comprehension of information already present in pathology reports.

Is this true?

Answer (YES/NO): NO